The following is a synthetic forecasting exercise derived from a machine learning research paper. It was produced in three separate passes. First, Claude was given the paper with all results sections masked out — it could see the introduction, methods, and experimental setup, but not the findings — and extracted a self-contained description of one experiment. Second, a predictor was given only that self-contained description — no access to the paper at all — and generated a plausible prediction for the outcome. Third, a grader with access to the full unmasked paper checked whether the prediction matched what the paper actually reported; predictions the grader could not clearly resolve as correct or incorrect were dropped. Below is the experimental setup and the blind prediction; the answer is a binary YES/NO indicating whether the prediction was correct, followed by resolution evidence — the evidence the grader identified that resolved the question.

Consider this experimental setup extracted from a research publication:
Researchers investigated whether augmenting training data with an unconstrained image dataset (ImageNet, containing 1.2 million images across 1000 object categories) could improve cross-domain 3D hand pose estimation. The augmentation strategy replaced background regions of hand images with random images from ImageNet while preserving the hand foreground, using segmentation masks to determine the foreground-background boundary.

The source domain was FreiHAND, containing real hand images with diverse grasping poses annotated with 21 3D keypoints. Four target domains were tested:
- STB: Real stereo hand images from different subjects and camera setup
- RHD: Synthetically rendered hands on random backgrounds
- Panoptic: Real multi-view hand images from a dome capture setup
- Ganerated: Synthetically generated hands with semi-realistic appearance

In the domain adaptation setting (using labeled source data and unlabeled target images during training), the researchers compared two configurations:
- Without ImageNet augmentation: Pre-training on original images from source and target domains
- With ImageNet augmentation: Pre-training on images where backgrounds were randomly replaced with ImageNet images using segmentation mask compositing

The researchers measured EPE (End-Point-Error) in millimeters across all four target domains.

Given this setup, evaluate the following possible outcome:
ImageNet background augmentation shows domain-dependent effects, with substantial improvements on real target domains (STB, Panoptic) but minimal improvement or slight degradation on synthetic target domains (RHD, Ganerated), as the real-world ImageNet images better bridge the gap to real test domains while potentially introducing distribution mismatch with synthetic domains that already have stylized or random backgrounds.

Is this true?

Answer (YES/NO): NO